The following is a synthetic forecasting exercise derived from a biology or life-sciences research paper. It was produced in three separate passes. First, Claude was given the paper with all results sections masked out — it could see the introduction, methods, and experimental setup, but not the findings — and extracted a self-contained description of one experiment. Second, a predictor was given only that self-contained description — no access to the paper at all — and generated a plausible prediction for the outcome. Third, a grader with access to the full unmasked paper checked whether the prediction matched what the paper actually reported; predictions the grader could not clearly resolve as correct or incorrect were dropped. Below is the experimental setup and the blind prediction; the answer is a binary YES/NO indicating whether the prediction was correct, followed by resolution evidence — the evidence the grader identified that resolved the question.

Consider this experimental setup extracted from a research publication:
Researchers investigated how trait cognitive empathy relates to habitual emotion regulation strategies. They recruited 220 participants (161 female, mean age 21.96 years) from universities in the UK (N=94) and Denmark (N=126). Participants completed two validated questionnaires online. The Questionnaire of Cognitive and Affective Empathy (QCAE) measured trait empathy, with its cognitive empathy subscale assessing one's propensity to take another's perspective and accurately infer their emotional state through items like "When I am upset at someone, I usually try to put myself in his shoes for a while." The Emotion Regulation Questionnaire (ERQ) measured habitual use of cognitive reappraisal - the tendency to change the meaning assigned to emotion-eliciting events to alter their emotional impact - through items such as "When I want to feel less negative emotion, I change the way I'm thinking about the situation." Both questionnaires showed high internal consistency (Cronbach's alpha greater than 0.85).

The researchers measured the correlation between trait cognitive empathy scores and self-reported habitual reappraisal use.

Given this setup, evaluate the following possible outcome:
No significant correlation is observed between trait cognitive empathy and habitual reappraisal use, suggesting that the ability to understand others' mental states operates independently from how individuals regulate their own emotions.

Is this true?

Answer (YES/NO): NO